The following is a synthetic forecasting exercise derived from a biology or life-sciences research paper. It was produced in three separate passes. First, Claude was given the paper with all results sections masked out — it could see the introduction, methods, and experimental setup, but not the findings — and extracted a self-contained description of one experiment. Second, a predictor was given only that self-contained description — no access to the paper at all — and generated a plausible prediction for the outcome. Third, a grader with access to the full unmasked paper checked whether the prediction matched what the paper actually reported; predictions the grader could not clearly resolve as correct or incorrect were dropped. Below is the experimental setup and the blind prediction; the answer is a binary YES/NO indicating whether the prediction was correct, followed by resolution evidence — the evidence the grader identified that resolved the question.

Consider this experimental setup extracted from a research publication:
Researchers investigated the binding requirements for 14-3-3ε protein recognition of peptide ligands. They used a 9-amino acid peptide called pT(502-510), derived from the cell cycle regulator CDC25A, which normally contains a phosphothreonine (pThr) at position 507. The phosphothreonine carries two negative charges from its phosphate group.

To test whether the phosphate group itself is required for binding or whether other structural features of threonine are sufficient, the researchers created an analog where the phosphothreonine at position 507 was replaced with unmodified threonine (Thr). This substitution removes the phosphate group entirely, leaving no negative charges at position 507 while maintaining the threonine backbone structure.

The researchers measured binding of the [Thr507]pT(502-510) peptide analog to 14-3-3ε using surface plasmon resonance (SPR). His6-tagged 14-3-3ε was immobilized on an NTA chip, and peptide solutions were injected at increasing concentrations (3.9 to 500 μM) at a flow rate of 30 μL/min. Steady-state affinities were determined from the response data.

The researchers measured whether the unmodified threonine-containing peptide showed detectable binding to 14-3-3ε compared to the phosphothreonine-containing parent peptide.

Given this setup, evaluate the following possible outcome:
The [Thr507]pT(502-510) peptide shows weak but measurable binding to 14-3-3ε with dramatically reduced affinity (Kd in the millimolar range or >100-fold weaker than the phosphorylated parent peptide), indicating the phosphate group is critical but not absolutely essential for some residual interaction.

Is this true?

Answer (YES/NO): NO